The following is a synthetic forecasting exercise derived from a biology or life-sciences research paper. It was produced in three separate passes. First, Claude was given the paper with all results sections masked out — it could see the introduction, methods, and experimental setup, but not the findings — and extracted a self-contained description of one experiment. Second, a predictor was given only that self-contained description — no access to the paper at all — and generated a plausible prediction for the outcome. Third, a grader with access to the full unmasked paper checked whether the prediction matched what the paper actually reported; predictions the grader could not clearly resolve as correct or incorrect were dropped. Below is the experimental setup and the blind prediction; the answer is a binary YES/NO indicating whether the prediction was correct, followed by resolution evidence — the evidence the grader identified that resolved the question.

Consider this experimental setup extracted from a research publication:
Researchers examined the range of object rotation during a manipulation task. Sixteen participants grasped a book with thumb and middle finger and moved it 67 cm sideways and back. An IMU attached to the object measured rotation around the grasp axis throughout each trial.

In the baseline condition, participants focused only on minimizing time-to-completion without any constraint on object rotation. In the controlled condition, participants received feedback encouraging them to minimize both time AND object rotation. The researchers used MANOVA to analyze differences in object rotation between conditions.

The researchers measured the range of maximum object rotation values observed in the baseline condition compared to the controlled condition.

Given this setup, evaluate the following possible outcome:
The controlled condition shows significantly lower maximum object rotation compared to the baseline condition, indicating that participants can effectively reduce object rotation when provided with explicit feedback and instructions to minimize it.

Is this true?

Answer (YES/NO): YES